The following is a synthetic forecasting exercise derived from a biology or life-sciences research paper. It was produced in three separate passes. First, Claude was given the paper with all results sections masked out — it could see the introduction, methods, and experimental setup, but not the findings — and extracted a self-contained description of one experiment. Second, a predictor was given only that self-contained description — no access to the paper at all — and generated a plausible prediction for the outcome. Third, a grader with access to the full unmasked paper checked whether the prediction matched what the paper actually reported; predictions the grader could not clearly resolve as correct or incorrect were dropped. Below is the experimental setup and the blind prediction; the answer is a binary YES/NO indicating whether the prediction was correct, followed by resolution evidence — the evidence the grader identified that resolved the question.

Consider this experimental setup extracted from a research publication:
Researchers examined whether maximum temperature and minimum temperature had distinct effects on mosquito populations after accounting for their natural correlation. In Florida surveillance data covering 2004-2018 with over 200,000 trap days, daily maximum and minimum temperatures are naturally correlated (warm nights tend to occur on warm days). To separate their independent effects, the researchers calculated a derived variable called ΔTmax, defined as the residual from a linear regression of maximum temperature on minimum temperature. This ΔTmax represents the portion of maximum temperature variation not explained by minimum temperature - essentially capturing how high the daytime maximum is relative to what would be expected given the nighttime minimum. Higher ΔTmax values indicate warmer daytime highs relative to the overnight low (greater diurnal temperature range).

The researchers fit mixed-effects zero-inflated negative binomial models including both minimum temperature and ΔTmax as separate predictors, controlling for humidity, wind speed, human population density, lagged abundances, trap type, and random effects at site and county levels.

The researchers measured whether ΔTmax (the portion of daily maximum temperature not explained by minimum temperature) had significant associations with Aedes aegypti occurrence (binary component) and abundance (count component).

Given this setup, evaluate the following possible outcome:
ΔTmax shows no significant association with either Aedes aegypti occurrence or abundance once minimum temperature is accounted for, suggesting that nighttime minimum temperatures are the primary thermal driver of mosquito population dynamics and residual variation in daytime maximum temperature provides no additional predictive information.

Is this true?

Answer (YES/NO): NO